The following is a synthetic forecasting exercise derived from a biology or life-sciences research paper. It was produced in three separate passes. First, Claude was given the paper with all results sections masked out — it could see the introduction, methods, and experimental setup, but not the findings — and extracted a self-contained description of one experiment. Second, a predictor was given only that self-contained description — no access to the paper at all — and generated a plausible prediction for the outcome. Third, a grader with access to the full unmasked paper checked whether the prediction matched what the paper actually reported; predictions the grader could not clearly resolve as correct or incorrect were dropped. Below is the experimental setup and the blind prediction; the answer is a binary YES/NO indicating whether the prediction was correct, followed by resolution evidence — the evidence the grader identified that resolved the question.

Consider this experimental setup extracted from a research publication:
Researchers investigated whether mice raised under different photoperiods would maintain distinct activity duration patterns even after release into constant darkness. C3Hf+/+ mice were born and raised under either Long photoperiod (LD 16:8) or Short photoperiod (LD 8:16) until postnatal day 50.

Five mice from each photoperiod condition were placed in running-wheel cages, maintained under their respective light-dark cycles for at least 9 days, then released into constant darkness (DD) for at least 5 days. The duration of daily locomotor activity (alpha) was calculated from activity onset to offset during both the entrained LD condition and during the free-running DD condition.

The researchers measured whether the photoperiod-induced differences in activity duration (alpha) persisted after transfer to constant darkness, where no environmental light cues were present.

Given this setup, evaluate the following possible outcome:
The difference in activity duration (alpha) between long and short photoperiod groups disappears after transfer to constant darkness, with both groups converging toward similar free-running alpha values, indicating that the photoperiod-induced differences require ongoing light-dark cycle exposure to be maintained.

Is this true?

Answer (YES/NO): NO